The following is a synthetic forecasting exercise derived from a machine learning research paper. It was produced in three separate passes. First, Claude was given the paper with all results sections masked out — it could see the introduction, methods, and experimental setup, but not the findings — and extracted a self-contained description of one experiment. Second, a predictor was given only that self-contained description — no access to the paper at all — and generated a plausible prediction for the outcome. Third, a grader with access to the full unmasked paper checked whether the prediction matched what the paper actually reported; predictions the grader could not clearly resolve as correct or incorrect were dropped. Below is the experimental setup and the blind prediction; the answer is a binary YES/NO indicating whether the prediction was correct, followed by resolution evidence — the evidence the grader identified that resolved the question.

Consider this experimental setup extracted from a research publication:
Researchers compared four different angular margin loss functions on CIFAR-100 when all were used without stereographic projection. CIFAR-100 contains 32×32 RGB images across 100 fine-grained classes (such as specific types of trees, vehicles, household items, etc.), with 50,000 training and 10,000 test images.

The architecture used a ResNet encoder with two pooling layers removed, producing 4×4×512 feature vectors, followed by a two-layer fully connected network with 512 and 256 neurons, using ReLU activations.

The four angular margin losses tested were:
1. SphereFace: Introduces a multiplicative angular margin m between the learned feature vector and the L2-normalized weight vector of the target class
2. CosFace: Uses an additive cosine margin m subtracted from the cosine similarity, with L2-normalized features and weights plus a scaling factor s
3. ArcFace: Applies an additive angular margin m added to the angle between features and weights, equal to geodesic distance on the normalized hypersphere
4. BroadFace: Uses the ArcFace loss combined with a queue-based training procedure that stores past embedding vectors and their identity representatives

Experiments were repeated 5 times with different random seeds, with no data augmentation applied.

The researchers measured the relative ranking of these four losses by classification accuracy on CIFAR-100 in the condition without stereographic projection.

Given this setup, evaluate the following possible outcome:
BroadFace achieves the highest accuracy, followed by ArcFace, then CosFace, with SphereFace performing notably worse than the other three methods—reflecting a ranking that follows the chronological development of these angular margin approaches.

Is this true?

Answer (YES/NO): NO